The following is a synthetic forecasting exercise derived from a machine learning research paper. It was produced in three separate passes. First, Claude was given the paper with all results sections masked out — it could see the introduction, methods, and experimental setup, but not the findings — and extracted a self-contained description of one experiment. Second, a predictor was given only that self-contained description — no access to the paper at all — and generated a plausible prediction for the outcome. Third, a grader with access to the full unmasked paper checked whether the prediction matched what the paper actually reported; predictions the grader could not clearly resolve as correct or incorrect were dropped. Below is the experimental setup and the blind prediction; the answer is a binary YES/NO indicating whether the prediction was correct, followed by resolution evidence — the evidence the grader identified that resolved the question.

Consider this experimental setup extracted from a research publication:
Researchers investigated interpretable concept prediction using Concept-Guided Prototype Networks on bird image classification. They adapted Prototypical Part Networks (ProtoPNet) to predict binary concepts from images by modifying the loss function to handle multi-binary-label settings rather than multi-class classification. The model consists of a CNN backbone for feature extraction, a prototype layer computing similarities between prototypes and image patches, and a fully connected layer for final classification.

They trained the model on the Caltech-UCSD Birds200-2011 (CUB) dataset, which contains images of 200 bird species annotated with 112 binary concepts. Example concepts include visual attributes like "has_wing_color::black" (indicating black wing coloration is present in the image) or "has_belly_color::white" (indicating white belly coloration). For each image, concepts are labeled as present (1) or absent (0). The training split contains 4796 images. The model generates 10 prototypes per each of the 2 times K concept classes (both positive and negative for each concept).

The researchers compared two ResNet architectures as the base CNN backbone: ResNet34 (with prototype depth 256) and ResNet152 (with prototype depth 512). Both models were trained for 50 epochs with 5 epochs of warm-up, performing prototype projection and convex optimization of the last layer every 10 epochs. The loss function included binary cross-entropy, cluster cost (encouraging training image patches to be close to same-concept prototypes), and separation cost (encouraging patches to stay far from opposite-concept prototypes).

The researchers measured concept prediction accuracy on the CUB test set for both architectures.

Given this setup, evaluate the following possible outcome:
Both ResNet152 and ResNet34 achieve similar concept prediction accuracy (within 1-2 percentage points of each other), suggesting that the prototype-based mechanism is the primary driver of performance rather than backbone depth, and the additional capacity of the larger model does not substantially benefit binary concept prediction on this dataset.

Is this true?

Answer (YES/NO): YES